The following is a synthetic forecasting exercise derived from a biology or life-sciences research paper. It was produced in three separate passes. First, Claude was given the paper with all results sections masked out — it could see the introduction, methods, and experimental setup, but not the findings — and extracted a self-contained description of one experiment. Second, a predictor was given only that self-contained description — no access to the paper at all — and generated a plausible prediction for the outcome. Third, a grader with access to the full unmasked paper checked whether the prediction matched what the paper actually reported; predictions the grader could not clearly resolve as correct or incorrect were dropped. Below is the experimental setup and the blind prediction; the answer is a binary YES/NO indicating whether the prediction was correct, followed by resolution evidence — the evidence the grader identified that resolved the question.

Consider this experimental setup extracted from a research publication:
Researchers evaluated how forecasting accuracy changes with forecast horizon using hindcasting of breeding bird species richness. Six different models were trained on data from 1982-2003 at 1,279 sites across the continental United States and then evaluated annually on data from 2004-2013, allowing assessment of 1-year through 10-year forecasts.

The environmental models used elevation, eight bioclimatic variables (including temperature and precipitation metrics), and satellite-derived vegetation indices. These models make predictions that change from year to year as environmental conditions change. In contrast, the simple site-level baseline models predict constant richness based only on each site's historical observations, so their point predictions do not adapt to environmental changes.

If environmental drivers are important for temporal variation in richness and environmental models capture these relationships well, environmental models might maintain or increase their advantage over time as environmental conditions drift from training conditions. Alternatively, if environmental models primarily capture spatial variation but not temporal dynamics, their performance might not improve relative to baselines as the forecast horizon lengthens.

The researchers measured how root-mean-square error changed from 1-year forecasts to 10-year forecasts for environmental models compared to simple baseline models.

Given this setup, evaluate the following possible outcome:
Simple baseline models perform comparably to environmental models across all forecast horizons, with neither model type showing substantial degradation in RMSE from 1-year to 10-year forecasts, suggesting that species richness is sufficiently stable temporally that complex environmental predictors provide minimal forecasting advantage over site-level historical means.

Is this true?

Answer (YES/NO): NO